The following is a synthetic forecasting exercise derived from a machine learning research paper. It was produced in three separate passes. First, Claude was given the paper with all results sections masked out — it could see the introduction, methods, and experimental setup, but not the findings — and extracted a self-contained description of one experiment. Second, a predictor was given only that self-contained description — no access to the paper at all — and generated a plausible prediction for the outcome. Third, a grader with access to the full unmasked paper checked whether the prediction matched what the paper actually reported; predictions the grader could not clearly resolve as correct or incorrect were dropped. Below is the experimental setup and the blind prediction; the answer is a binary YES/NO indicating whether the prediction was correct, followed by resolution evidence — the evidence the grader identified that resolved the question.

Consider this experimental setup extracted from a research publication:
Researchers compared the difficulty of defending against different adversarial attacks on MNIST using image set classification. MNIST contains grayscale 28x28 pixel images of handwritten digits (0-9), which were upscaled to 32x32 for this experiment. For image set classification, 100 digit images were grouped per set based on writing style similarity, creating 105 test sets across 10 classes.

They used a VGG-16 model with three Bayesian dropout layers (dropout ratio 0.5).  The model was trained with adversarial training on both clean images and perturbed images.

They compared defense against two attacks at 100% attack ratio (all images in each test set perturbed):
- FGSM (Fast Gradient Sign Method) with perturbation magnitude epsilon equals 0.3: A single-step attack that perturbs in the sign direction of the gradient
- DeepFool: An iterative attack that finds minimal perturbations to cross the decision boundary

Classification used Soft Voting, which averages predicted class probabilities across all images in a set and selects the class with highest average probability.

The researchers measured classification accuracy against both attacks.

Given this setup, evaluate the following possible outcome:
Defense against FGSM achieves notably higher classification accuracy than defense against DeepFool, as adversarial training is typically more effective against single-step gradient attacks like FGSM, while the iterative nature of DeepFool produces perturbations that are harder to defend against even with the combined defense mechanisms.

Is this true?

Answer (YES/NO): YES